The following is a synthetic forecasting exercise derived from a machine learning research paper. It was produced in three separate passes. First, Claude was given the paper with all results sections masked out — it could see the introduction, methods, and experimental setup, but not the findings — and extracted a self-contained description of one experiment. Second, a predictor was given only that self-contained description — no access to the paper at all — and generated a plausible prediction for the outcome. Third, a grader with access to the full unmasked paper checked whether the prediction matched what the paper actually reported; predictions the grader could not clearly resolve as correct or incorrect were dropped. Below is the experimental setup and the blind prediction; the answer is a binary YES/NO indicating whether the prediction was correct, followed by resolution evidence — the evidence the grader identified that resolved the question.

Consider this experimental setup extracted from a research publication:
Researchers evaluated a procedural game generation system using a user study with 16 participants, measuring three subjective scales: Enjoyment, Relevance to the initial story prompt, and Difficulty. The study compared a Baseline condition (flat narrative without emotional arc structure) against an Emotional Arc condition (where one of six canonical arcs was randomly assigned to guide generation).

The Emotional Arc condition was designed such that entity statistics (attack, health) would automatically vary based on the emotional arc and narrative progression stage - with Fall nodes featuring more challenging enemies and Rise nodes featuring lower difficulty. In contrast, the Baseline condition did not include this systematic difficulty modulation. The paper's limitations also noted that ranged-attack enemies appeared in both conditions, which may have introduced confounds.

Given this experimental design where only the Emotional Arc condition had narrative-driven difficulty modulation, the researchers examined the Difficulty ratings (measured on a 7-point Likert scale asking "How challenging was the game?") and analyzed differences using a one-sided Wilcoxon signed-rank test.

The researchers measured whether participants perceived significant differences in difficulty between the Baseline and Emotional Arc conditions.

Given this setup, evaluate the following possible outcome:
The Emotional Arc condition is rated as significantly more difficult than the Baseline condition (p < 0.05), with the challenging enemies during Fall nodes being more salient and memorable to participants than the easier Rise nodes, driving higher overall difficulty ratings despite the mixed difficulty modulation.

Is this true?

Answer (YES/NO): NO